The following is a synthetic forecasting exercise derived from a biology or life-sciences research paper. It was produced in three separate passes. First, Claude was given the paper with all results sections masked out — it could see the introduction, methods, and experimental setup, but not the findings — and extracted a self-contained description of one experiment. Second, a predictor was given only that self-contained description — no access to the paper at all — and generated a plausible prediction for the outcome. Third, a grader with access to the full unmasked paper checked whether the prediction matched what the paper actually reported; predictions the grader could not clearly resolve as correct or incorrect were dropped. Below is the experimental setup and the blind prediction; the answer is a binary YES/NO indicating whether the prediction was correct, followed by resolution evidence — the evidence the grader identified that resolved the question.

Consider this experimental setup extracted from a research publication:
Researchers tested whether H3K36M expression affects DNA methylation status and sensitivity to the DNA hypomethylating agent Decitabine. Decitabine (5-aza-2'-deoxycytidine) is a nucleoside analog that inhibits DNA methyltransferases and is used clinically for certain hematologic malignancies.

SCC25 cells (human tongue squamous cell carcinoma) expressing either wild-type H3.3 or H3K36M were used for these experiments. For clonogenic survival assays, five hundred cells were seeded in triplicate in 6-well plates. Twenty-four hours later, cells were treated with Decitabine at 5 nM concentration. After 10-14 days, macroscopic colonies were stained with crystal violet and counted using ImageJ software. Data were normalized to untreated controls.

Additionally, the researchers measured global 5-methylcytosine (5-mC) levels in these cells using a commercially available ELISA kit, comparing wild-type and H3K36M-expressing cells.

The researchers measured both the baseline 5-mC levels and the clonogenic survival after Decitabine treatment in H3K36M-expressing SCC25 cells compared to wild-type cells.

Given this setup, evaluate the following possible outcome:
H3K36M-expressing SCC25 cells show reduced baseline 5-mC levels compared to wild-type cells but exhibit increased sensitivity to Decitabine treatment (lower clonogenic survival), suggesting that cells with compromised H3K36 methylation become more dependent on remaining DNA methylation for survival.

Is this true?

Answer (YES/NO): NO